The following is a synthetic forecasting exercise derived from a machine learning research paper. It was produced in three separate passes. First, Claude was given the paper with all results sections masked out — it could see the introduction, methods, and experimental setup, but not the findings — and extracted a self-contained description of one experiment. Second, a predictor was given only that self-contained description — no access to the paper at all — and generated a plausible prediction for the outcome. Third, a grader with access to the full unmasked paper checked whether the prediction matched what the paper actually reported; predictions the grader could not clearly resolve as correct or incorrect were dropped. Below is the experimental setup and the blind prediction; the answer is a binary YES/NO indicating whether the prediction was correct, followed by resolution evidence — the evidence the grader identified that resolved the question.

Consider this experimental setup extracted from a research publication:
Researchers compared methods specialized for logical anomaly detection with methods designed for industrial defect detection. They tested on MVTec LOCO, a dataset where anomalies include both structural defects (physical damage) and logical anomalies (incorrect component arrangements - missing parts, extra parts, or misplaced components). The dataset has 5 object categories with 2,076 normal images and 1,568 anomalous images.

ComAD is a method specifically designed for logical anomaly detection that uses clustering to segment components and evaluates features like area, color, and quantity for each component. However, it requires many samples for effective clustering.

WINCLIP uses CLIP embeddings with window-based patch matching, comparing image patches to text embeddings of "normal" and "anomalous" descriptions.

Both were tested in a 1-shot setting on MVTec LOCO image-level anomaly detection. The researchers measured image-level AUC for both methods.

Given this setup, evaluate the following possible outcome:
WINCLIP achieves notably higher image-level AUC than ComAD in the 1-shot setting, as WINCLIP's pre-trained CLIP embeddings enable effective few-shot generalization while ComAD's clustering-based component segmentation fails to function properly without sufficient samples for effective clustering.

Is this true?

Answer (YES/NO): NO